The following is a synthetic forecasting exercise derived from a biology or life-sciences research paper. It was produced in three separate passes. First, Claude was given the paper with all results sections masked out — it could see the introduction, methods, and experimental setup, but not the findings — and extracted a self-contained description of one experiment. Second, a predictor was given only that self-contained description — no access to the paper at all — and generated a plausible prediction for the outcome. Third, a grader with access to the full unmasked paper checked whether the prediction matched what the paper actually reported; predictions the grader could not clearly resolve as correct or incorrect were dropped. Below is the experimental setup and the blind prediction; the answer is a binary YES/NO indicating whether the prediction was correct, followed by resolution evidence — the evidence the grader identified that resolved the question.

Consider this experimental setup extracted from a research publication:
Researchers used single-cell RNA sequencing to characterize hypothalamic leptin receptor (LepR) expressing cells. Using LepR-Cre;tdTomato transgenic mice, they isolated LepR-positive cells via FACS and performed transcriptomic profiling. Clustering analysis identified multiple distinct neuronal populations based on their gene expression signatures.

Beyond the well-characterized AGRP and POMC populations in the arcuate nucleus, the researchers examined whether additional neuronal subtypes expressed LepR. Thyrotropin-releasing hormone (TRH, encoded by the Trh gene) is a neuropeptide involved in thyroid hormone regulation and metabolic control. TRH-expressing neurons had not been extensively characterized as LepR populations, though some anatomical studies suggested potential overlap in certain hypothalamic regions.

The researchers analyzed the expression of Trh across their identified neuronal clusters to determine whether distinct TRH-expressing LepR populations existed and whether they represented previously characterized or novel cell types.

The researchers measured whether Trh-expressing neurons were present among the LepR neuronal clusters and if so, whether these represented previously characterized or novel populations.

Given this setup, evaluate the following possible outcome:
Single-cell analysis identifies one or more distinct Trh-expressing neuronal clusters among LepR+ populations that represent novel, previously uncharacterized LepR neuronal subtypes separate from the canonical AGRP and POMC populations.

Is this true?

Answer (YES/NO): YES